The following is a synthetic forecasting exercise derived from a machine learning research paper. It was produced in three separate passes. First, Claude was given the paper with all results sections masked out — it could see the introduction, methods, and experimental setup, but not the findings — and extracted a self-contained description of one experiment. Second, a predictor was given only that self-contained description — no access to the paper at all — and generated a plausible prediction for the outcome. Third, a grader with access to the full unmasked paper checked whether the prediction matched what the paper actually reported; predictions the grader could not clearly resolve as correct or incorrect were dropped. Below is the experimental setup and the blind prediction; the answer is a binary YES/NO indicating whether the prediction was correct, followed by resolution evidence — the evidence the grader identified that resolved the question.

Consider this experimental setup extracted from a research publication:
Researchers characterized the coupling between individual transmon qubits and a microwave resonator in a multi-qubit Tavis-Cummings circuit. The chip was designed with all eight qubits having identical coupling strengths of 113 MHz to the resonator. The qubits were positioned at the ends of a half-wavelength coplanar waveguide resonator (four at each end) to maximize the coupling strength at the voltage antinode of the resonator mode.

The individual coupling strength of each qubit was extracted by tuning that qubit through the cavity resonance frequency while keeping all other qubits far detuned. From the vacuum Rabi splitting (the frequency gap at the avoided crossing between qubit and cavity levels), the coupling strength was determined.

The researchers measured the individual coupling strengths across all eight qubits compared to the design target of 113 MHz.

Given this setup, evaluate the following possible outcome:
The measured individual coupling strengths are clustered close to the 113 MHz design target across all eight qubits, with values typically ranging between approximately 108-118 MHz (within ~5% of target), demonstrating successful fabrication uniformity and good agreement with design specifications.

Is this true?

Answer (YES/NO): NO